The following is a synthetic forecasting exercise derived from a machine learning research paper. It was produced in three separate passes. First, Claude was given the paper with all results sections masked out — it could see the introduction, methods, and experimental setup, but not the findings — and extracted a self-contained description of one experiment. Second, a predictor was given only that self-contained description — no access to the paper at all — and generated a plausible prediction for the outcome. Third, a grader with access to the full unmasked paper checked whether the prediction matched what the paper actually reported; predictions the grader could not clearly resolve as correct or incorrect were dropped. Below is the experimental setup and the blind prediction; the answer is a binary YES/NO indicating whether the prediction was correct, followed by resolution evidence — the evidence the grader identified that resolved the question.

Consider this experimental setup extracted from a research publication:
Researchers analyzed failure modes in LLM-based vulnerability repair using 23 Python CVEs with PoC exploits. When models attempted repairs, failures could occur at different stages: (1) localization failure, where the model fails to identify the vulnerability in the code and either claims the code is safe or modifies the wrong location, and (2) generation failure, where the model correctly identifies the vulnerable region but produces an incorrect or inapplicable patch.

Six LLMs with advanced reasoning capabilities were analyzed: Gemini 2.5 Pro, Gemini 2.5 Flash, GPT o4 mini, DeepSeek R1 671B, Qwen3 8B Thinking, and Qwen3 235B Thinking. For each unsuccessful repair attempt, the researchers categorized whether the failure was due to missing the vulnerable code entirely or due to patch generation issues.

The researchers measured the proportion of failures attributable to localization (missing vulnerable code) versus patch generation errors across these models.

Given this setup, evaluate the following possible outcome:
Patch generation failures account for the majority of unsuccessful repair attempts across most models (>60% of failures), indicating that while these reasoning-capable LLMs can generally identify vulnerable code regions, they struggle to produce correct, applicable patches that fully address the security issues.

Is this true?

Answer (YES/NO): NO